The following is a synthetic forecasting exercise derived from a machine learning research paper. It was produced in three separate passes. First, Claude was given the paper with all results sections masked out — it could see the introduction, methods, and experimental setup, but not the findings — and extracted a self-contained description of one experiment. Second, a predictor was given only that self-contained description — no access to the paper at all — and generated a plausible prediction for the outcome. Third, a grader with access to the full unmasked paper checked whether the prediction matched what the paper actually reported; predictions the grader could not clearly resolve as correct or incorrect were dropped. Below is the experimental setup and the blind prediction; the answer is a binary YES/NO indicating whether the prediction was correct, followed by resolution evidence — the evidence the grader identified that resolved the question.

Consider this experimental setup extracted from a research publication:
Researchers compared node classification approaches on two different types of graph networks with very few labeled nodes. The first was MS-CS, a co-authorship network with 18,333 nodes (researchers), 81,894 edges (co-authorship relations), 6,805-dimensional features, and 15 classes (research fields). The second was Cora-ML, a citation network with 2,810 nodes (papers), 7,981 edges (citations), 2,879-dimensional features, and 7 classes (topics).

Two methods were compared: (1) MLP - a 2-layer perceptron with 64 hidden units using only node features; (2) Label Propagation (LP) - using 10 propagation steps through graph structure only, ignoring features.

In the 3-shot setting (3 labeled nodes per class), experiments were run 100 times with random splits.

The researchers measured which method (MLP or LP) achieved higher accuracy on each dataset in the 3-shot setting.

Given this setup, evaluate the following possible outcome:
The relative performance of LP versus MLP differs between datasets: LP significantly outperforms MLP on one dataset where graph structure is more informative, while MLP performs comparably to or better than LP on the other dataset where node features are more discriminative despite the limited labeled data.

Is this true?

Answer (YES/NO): YES